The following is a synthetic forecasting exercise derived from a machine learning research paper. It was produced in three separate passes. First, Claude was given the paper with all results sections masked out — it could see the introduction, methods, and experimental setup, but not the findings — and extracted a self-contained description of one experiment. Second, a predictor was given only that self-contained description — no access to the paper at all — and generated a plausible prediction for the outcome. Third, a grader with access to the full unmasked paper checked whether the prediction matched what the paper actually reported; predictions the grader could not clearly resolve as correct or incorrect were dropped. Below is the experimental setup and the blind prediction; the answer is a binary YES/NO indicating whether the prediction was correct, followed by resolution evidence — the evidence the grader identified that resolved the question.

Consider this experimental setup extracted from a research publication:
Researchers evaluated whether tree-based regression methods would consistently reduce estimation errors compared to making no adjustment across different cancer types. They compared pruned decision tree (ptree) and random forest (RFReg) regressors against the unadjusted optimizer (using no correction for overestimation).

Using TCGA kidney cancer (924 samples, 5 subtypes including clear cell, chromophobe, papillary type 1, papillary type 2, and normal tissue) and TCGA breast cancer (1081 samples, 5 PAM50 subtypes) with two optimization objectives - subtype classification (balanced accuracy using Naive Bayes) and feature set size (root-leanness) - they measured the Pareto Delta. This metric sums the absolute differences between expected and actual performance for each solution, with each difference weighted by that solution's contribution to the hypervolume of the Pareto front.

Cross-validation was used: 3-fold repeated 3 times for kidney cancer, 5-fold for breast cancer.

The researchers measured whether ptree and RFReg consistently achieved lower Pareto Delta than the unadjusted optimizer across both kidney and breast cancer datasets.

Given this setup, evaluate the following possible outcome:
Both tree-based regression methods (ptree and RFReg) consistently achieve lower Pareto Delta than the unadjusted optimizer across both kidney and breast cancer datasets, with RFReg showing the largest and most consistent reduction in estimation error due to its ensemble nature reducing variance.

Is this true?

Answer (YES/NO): NO